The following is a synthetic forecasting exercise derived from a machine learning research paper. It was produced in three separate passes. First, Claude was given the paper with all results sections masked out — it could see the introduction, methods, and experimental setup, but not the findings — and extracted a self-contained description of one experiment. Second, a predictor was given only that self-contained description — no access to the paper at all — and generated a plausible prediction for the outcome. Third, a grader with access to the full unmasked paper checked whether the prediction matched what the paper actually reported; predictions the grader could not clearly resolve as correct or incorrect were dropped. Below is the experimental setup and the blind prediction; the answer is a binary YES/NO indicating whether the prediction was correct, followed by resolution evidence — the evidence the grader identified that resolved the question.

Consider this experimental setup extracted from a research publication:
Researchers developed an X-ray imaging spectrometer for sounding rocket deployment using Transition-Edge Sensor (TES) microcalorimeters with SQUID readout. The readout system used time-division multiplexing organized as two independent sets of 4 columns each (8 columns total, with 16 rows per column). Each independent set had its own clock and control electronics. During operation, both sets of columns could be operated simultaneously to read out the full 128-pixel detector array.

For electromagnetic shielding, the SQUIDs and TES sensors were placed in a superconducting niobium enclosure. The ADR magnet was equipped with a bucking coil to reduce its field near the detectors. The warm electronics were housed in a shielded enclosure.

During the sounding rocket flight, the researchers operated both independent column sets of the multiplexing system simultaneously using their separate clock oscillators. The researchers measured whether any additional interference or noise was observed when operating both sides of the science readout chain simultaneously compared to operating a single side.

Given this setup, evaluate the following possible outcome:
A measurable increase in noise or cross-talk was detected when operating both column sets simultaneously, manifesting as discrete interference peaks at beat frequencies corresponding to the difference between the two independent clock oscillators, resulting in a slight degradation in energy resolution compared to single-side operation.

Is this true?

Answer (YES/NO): NO